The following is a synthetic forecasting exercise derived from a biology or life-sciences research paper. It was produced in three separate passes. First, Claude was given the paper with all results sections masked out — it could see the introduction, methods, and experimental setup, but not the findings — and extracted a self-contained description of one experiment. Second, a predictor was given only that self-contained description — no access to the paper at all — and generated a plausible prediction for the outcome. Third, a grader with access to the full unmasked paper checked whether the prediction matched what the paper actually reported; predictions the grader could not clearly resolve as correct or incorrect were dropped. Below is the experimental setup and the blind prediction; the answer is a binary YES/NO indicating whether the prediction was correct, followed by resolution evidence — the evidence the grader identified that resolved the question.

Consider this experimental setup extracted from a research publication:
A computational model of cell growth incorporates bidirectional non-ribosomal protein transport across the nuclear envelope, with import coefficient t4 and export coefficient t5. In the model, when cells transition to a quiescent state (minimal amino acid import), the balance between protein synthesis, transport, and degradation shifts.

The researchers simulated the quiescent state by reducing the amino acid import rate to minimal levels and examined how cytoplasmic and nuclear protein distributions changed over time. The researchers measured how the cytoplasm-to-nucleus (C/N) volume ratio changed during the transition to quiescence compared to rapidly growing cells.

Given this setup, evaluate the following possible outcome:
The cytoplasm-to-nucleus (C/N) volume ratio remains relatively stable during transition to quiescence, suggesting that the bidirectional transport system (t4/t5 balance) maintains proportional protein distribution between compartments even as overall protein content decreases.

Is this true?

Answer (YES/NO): NO